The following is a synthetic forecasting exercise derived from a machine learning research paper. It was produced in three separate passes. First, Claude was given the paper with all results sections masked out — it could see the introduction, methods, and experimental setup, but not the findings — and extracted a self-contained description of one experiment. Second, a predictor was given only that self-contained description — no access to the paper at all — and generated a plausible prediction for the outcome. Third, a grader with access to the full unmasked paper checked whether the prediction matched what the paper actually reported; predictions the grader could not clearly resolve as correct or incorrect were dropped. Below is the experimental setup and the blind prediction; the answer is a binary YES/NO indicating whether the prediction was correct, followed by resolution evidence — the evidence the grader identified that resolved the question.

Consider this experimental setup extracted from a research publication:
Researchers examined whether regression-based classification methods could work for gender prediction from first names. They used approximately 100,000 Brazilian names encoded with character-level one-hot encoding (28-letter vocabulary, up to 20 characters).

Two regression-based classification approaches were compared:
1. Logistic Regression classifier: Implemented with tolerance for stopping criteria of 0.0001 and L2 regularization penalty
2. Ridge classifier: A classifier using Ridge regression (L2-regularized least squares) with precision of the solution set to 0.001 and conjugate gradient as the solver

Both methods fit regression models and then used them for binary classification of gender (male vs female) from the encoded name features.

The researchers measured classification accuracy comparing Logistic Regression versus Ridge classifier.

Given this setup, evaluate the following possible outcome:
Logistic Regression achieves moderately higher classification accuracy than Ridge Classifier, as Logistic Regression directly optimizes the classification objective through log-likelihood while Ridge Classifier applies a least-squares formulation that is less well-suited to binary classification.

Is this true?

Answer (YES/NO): NO